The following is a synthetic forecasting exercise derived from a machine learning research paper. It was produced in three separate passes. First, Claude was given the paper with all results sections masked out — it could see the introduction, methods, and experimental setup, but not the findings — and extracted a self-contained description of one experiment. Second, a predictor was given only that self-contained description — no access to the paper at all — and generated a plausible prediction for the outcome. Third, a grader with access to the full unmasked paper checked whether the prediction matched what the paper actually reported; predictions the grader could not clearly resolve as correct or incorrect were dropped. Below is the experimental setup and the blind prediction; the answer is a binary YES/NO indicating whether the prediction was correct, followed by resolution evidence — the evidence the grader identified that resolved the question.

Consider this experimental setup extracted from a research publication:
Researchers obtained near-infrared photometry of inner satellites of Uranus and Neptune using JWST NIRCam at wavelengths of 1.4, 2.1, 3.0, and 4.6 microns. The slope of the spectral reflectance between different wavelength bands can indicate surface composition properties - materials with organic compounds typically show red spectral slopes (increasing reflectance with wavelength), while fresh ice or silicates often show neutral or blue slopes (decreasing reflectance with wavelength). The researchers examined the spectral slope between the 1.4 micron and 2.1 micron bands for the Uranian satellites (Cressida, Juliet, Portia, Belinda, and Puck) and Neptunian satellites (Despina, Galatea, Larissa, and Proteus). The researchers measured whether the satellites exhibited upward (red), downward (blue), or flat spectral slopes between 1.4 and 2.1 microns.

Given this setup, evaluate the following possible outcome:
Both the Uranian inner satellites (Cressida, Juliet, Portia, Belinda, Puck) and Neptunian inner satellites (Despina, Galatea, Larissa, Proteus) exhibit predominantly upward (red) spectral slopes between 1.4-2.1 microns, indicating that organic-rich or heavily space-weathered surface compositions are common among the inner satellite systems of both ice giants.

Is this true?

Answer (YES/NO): NO